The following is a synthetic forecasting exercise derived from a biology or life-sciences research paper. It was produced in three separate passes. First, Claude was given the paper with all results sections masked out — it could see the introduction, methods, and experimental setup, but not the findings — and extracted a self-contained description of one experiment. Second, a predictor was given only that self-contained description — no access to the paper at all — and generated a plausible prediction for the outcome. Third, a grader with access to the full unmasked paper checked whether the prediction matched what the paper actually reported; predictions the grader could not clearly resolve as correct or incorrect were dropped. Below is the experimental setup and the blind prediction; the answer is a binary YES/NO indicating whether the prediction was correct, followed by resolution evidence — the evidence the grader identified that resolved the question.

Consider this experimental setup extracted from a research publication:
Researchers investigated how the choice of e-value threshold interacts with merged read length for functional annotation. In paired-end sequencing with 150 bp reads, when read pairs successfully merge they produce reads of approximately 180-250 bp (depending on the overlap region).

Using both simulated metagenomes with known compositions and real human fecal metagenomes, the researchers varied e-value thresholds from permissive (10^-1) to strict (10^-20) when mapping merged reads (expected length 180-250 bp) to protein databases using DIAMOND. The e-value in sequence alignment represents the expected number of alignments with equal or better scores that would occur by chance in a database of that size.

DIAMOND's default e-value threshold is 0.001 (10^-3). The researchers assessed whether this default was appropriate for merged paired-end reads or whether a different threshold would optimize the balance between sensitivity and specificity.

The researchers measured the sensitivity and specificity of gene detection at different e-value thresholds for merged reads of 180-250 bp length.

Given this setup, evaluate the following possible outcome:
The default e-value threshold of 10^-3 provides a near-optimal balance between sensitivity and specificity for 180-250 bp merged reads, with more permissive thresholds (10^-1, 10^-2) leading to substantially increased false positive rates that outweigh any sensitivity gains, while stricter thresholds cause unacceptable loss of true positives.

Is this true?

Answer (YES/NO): NO